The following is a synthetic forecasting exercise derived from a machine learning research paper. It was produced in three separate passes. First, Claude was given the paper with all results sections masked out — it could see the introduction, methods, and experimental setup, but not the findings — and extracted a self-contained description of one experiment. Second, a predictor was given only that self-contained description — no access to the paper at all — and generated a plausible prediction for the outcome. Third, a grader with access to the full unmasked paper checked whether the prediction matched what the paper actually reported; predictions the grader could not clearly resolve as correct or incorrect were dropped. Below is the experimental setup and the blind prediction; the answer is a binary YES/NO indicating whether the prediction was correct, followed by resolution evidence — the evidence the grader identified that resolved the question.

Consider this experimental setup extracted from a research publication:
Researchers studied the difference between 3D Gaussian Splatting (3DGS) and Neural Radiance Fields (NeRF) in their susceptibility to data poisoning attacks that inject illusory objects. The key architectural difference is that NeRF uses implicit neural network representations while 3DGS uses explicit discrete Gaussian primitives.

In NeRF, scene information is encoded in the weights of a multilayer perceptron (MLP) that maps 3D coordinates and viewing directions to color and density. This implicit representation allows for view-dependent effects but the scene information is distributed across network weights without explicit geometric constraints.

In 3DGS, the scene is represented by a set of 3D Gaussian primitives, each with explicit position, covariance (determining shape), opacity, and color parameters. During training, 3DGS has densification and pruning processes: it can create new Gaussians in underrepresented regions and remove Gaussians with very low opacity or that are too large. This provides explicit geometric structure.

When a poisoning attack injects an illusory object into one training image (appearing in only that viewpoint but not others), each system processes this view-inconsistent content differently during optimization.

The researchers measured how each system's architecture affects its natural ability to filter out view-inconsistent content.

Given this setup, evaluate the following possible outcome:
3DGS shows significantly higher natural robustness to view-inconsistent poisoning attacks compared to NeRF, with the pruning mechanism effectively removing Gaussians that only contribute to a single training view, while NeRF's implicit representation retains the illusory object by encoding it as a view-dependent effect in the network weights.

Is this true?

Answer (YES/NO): YES